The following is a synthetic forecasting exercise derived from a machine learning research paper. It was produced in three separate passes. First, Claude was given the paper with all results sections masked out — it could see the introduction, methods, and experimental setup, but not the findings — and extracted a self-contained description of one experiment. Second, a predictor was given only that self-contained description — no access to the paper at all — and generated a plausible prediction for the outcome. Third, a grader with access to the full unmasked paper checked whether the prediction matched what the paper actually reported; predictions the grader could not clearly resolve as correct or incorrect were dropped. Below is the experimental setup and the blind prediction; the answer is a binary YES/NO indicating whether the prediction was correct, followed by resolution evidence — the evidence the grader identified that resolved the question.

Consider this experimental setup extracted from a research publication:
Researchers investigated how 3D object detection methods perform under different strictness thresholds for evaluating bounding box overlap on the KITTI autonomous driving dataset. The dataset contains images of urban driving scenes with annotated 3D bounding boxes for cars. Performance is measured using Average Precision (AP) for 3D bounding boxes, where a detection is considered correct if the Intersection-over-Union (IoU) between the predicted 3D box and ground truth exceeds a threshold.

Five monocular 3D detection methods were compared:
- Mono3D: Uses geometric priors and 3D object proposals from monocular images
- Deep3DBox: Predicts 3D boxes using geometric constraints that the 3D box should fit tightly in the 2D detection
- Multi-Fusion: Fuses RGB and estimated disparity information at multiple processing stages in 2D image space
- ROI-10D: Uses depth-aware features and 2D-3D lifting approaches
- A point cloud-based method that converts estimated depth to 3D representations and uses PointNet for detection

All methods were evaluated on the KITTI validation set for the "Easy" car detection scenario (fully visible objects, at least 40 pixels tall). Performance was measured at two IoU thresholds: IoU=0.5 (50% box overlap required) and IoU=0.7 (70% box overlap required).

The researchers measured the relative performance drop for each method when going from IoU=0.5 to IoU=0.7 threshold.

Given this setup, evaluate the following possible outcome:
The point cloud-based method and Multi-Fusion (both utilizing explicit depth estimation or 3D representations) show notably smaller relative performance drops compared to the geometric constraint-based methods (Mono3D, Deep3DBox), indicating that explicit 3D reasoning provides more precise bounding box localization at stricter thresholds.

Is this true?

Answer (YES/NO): NO